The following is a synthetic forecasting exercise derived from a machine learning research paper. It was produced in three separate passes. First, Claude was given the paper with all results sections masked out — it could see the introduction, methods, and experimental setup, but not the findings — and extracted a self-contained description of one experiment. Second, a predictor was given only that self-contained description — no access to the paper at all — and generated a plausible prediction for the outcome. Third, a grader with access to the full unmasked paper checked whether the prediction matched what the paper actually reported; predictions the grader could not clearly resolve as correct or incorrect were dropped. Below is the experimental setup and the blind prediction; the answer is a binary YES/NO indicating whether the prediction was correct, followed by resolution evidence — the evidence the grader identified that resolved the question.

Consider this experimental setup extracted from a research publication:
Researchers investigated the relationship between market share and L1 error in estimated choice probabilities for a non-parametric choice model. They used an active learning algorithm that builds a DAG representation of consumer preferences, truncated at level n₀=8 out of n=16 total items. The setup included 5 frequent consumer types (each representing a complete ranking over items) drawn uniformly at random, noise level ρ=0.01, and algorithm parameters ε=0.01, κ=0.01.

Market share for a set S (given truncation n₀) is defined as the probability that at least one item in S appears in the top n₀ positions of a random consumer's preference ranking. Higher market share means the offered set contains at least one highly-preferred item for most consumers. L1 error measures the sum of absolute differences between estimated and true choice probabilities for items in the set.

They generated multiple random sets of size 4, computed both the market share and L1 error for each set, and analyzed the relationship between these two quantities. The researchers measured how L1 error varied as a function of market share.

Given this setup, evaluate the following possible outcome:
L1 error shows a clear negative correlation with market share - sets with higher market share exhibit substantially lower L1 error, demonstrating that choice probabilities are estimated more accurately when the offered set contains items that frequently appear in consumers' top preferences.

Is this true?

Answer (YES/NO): YES